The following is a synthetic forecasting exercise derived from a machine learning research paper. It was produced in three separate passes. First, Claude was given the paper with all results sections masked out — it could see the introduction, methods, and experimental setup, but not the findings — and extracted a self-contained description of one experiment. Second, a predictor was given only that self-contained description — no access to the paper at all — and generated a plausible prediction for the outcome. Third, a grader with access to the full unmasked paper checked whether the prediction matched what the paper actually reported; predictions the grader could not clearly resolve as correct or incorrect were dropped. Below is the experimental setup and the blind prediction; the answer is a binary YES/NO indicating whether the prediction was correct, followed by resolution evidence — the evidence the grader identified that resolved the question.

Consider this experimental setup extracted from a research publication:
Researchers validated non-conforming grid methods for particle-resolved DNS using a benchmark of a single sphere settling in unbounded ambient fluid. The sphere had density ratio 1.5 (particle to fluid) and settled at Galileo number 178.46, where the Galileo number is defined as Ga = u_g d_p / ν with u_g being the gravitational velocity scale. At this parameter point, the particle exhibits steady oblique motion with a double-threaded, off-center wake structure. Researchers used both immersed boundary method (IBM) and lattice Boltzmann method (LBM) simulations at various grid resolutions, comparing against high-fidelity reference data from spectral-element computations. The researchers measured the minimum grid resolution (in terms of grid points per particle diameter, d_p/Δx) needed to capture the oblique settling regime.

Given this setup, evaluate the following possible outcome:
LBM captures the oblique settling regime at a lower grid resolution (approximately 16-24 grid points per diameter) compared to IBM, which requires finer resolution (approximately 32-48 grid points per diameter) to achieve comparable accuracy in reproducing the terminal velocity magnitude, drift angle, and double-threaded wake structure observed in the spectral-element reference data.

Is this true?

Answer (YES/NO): NO